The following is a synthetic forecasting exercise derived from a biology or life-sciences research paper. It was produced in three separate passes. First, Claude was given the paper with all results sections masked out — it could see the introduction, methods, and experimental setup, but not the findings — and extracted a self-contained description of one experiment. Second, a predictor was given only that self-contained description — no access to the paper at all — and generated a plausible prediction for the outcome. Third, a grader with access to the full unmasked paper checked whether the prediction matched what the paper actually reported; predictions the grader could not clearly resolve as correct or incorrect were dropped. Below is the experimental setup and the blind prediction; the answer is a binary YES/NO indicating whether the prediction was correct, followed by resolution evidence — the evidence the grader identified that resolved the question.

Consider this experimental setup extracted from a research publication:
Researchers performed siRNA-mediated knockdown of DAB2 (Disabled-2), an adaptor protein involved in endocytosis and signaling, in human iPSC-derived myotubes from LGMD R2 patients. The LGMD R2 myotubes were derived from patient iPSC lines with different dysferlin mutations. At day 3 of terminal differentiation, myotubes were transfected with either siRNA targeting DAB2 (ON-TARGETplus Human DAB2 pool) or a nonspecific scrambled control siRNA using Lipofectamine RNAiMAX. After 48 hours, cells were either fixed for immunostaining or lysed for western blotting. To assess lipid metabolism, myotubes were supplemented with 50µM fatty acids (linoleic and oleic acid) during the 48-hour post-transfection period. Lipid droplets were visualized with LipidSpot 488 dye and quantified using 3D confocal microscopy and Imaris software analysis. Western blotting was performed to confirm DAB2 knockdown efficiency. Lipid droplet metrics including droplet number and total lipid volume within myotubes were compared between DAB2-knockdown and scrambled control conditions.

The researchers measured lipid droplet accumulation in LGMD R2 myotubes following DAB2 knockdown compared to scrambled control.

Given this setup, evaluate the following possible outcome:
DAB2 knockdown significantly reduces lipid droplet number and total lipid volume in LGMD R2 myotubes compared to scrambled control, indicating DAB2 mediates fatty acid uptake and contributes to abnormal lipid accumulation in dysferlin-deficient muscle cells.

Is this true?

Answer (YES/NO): YES